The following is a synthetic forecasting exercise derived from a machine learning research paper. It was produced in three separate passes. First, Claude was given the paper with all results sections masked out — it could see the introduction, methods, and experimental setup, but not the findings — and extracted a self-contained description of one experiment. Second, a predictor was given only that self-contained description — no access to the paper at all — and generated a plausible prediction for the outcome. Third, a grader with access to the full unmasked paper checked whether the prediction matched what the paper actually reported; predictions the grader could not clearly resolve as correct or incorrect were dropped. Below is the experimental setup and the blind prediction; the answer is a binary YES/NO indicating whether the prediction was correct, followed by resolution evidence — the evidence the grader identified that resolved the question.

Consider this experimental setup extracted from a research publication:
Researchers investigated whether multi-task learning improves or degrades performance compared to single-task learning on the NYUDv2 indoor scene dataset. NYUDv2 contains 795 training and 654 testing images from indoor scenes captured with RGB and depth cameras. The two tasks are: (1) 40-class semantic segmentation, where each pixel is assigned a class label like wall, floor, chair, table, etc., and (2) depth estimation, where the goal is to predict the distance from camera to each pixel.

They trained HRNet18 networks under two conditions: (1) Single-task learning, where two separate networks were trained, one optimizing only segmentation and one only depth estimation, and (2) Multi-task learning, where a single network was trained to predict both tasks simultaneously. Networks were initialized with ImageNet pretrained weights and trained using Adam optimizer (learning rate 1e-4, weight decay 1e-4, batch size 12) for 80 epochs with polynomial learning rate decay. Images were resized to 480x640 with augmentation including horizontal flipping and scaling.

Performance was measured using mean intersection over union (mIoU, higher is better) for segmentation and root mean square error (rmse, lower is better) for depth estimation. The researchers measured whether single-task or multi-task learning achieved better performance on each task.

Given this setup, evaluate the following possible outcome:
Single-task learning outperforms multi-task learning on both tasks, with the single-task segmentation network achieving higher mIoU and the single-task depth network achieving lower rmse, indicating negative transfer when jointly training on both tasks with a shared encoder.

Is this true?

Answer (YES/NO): NO